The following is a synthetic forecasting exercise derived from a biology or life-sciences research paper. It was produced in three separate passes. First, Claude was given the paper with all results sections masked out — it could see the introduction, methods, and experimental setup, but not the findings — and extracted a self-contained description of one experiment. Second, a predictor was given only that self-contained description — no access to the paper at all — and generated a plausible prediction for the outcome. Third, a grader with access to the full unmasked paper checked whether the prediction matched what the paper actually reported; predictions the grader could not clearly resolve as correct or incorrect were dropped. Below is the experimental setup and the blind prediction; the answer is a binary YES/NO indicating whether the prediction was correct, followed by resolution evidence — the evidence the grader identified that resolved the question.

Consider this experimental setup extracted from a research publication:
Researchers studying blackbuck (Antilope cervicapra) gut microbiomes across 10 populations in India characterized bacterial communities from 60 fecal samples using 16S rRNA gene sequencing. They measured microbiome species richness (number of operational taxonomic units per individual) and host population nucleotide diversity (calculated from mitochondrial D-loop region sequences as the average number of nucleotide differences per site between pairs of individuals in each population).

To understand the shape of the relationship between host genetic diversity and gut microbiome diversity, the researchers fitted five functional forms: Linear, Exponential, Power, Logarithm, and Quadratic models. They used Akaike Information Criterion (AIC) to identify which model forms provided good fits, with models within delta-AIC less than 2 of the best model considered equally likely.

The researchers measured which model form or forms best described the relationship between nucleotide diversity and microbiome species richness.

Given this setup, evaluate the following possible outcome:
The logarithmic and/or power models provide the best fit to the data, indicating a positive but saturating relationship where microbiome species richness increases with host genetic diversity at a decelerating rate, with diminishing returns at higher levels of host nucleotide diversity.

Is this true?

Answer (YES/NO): NO